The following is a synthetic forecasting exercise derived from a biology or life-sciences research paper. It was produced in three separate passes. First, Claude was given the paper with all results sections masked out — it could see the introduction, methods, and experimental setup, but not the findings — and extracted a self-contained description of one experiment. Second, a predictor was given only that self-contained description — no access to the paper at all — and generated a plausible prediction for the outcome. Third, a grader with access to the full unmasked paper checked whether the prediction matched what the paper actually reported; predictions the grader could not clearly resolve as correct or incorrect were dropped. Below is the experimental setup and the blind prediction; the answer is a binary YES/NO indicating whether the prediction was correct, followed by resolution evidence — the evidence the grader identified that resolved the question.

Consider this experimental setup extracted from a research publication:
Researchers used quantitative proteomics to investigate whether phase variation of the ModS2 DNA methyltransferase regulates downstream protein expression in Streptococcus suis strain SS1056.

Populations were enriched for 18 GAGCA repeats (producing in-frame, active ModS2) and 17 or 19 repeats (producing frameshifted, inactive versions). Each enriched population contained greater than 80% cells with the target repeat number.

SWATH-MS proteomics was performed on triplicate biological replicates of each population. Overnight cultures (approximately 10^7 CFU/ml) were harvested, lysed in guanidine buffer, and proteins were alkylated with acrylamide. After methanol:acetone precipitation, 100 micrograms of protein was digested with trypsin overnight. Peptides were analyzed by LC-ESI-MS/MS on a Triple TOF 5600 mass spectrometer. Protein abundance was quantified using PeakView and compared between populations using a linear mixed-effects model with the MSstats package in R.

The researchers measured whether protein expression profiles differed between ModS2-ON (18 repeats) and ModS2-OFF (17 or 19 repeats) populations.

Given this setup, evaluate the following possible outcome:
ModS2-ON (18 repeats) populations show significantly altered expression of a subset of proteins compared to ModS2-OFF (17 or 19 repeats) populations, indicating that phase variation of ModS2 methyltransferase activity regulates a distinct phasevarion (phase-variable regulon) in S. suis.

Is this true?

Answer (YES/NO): YES